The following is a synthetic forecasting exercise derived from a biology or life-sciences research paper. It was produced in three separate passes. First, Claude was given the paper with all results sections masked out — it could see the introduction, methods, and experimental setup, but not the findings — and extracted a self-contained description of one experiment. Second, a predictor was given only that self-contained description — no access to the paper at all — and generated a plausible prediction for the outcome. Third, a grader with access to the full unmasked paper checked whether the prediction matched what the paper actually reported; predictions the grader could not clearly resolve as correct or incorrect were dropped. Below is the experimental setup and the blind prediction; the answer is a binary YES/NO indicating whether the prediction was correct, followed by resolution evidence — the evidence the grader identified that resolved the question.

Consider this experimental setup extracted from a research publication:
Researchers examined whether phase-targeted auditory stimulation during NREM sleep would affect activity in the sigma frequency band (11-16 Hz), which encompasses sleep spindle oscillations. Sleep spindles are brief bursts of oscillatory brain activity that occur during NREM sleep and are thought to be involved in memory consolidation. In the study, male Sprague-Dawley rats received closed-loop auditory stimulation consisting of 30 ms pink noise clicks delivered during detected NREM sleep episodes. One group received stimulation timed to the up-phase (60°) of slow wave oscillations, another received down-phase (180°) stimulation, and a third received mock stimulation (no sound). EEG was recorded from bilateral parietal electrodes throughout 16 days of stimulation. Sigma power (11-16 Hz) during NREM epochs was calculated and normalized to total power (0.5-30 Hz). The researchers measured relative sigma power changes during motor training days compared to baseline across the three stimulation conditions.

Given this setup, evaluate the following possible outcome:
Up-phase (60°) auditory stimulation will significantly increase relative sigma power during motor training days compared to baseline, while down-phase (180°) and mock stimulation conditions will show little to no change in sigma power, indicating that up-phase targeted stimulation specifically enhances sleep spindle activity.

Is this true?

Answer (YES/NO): NO